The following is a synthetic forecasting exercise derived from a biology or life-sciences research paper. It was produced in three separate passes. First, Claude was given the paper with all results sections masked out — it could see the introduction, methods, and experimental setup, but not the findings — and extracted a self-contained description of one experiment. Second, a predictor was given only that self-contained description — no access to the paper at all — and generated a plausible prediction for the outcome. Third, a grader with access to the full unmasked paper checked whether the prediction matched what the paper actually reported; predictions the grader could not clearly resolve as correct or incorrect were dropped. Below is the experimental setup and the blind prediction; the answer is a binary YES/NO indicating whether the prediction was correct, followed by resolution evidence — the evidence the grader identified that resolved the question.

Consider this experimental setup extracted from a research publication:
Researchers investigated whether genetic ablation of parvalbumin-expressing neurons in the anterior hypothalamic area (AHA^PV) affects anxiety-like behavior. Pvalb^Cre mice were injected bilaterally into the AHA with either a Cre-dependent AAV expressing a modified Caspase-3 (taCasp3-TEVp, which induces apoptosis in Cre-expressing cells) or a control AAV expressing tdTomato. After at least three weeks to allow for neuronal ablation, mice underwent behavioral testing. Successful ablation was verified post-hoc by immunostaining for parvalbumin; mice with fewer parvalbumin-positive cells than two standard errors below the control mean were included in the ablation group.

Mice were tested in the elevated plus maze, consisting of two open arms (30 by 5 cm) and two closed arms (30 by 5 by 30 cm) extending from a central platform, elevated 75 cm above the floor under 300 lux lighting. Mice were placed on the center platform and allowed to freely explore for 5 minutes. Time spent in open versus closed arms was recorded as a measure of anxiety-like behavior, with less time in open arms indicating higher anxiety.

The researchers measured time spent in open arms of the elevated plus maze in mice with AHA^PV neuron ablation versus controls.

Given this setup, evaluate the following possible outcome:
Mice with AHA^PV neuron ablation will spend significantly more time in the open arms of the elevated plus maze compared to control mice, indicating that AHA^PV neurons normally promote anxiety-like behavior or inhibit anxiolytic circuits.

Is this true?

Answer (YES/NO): NO